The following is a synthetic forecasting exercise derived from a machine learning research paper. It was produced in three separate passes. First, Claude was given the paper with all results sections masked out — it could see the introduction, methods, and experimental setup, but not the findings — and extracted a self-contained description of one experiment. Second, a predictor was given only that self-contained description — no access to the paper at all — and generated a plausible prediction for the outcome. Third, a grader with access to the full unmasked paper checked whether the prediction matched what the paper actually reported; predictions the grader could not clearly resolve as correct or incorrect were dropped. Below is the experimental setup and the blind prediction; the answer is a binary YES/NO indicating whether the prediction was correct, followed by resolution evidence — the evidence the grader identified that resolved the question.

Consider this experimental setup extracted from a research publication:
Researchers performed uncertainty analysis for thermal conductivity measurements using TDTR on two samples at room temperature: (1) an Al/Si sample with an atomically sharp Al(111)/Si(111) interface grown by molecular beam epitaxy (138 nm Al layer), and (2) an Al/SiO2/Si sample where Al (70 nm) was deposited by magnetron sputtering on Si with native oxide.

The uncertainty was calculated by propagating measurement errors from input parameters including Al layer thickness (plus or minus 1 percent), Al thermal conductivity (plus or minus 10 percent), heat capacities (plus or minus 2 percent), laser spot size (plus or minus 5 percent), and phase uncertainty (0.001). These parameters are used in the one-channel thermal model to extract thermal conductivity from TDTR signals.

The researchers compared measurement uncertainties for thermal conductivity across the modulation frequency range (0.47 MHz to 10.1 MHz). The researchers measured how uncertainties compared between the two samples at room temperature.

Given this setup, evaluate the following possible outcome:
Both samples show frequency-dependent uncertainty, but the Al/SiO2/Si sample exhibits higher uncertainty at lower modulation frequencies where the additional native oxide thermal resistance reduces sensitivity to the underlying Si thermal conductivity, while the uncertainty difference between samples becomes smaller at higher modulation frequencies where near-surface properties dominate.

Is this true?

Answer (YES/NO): NO